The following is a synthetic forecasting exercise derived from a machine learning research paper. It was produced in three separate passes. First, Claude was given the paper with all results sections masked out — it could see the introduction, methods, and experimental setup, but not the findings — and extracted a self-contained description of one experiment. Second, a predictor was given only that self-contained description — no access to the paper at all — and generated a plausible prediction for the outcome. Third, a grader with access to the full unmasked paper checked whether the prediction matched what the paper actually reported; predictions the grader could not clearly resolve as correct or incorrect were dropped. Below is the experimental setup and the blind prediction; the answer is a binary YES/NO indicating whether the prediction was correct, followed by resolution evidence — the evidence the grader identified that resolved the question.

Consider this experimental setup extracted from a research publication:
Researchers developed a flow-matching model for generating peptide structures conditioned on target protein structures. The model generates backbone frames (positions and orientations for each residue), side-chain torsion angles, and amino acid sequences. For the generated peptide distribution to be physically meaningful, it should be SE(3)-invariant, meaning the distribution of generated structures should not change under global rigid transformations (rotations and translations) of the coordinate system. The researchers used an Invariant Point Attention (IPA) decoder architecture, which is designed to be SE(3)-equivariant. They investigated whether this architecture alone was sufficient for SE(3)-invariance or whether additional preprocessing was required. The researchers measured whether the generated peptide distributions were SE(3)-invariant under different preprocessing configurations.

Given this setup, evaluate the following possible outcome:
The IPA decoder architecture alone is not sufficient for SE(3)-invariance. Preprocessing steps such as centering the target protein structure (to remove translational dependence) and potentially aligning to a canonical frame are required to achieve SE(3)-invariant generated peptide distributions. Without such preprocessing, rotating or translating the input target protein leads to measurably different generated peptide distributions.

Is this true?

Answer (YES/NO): YES